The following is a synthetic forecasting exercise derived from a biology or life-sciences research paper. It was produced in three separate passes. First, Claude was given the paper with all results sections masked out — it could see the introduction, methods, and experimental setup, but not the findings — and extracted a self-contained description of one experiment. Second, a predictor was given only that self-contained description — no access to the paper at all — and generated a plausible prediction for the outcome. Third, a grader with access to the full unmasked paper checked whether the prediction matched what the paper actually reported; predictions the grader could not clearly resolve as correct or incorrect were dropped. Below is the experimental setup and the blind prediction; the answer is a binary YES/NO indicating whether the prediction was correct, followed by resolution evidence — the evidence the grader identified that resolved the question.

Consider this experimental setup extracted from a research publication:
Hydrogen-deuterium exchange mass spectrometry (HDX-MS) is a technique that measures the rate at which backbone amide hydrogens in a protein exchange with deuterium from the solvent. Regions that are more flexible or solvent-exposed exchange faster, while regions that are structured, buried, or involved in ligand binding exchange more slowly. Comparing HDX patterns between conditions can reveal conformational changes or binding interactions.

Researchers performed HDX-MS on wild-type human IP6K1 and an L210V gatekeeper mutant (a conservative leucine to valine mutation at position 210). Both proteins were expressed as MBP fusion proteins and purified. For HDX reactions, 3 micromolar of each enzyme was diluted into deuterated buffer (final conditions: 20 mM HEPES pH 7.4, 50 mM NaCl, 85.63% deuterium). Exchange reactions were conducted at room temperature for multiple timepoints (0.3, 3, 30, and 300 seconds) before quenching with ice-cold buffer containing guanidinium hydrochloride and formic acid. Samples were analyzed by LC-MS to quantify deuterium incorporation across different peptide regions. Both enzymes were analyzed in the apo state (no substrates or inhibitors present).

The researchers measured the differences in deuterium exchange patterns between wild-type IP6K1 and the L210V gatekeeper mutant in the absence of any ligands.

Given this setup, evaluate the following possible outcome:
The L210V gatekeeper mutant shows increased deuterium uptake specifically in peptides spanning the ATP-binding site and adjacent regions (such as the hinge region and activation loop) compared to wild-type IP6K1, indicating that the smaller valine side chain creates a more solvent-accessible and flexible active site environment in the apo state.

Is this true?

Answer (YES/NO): NO